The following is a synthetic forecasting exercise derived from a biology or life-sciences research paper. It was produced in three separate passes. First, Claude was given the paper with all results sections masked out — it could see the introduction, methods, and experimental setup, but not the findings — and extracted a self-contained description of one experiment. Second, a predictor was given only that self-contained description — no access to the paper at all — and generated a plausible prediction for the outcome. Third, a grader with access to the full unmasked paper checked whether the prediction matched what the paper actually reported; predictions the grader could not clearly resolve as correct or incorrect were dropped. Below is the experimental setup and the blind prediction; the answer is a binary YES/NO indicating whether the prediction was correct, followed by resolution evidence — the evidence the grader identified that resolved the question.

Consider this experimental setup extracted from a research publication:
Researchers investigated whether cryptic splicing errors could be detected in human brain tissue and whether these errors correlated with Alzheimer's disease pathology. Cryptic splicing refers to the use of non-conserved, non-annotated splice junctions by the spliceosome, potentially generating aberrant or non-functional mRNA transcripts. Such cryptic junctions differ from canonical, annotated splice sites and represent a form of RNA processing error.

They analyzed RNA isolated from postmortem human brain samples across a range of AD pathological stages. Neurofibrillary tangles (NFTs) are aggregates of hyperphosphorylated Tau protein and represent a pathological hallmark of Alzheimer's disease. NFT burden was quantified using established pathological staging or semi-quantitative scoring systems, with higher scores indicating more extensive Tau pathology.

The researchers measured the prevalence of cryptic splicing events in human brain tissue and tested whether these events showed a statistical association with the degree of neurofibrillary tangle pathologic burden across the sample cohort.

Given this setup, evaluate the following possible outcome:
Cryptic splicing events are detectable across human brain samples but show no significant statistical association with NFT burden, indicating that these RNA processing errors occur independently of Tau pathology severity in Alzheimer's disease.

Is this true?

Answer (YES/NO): NO